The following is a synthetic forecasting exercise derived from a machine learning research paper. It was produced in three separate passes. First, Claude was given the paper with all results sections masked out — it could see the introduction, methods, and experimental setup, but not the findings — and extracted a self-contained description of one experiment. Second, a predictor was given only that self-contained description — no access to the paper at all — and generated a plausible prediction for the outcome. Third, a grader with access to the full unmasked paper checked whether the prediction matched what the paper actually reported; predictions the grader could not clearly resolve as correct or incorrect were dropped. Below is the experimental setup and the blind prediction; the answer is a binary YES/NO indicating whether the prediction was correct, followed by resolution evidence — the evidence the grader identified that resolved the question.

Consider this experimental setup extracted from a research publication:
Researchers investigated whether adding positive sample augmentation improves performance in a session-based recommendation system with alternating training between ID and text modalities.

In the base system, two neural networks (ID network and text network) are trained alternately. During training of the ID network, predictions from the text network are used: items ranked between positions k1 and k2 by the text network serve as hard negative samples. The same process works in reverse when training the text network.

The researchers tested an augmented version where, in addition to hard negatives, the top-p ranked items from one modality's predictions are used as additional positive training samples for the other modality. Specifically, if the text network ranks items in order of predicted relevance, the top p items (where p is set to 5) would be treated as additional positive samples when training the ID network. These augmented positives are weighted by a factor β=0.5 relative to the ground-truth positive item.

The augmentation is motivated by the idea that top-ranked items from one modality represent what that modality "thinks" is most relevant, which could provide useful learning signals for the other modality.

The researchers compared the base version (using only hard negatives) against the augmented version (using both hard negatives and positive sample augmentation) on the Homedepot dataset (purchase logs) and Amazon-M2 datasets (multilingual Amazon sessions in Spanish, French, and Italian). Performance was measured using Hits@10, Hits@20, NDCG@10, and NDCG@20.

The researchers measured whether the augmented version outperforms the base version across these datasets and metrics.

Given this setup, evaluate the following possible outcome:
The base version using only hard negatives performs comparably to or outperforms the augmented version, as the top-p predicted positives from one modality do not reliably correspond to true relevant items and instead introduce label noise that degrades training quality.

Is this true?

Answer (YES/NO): NO